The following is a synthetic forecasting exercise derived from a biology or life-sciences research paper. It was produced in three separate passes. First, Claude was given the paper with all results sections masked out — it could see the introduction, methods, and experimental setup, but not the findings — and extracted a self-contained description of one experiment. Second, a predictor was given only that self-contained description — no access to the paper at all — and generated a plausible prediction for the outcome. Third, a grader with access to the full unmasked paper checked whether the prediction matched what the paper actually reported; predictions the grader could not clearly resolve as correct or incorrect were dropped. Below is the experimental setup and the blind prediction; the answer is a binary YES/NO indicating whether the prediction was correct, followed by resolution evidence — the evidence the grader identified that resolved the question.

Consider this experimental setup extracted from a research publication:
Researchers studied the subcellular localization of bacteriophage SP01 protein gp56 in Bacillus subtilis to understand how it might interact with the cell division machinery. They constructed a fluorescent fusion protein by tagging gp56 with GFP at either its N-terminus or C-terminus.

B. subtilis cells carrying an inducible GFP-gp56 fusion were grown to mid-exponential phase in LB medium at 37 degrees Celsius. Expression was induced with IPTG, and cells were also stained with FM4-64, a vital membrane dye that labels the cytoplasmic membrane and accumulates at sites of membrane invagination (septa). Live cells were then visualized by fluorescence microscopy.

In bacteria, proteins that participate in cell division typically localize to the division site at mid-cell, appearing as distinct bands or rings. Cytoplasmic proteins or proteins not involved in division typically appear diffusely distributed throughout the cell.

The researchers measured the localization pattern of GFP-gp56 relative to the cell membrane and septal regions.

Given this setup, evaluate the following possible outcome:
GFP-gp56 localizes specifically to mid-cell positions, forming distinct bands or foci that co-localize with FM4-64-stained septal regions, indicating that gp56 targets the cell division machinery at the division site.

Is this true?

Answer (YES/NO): YES